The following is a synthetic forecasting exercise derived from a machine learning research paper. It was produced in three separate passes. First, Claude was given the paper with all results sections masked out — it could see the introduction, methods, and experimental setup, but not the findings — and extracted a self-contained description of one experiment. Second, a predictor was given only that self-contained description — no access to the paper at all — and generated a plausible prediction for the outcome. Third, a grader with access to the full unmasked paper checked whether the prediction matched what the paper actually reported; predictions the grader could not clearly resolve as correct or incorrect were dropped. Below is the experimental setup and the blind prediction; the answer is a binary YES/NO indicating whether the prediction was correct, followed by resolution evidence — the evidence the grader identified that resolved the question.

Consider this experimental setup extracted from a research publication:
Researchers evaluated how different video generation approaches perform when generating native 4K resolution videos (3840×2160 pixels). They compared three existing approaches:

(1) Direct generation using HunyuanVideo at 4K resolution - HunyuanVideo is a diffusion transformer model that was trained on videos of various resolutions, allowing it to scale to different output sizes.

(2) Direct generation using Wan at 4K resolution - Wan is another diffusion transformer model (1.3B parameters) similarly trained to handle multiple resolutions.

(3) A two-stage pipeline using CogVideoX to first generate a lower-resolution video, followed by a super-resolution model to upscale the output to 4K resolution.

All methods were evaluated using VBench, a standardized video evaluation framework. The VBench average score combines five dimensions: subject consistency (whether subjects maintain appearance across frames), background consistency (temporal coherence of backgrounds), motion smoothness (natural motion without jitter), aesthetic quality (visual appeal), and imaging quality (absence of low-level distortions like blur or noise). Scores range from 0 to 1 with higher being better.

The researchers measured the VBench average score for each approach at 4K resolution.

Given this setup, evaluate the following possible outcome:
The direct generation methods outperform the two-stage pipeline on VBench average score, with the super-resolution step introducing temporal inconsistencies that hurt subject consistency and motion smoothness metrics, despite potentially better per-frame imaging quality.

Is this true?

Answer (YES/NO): NO